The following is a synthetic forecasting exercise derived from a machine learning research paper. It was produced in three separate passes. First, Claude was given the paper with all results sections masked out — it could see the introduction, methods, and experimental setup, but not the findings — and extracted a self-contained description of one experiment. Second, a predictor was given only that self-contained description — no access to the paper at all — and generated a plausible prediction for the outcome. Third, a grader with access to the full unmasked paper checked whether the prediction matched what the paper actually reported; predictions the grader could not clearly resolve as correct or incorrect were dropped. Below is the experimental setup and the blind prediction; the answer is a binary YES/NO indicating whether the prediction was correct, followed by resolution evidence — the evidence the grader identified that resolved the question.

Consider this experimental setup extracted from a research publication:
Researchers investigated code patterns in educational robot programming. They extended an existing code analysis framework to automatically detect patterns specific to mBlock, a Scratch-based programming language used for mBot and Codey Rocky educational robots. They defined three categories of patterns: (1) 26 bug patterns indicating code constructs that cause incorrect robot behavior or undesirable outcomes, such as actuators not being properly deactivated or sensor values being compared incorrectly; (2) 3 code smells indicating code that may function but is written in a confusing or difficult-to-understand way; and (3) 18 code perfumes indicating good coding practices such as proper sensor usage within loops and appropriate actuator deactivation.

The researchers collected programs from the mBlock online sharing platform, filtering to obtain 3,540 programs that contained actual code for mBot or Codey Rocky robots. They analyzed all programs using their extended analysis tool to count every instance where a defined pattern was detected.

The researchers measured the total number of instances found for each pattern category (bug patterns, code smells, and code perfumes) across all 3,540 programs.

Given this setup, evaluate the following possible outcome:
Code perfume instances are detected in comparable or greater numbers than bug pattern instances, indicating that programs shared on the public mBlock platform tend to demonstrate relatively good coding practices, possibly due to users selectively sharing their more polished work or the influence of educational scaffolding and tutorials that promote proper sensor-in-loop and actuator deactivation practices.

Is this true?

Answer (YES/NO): YES